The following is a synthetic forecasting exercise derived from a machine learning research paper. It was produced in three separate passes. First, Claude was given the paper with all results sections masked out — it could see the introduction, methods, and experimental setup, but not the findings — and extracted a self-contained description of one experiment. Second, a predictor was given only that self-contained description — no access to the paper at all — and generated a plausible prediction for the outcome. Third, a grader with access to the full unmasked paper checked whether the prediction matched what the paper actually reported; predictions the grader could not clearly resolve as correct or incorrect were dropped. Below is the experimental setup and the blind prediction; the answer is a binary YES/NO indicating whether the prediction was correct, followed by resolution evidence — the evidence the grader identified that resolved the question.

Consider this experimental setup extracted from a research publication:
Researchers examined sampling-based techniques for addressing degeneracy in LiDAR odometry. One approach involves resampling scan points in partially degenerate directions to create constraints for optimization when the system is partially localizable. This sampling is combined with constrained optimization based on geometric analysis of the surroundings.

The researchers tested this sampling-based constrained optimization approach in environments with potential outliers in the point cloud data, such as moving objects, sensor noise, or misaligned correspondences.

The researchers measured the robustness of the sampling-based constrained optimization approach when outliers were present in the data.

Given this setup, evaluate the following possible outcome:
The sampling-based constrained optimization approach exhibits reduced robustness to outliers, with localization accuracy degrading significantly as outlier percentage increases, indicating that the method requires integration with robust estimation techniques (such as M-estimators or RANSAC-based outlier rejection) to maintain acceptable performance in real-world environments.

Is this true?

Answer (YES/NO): NO